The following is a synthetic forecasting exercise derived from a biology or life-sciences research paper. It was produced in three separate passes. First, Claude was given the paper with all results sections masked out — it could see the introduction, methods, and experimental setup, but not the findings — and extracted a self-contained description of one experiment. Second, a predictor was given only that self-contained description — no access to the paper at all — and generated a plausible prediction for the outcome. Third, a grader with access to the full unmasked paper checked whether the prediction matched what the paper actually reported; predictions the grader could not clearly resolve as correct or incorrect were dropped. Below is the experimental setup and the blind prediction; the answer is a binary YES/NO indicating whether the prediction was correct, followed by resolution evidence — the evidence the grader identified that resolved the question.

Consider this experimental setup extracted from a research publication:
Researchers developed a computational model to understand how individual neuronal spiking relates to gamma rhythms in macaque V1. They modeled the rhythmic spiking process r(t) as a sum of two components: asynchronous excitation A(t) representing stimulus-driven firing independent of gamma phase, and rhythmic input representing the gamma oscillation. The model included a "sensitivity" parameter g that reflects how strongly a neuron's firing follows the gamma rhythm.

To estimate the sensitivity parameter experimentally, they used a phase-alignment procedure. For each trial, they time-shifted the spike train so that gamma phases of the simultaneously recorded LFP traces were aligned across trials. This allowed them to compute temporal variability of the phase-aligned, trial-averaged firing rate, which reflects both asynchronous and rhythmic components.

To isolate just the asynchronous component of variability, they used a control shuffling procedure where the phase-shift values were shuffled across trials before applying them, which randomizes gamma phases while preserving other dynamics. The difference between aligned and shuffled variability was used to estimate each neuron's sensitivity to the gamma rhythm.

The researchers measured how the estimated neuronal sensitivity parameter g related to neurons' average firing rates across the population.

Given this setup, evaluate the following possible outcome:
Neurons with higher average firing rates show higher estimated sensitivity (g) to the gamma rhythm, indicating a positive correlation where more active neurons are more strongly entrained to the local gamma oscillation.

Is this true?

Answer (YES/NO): YES